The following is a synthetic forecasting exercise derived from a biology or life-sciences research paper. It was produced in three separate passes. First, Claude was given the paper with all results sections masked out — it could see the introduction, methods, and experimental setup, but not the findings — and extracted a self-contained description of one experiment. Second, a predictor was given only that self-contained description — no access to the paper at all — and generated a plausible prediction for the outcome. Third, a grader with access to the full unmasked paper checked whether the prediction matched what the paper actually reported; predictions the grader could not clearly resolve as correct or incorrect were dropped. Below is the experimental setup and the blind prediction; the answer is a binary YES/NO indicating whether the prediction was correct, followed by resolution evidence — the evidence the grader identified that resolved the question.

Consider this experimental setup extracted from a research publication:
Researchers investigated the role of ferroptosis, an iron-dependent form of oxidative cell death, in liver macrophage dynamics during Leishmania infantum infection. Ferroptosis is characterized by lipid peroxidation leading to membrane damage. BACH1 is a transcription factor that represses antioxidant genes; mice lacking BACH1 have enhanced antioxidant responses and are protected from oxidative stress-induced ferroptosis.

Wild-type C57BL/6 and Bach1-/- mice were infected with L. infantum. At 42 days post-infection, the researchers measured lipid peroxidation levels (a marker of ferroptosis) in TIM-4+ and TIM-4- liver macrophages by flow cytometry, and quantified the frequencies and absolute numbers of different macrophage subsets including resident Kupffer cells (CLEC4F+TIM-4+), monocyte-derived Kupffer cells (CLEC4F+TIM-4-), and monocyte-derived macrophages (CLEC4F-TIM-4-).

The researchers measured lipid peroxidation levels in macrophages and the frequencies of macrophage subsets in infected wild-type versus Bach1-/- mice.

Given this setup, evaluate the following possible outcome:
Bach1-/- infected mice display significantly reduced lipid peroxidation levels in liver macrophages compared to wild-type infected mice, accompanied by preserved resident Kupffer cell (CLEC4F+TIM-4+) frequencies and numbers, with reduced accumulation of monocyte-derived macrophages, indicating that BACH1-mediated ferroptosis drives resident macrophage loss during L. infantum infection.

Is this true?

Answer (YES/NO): NO